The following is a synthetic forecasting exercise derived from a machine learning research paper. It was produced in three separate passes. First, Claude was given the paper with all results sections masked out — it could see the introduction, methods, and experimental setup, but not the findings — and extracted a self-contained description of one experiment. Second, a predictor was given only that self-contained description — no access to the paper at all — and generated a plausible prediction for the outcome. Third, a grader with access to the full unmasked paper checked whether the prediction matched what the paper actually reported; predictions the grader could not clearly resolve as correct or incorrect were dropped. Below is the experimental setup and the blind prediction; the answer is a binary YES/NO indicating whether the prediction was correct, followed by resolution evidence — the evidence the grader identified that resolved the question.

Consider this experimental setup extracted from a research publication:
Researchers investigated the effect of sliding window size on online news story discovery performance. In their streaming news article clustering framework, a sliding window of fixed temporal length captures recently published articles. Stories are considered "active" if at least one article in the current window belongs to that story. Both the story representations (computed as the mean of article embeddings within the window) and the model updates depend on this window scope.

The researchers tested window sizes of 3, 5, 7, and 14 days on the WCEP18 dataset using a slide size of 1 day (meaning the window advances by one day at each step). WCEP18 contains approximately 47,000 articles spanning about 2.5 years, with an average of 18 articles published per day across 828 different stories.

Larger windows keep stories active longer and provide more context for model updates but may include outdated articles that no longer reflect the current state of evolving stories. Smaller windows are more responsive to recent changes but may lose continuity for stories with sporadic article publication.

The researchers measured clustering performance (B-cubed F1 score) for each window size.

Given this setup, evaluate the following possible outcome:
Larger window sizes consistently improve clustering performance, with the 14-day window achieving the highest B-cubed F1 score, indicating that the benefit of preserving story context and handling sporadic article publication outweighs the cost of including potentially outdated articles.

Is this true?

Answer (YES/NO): NO